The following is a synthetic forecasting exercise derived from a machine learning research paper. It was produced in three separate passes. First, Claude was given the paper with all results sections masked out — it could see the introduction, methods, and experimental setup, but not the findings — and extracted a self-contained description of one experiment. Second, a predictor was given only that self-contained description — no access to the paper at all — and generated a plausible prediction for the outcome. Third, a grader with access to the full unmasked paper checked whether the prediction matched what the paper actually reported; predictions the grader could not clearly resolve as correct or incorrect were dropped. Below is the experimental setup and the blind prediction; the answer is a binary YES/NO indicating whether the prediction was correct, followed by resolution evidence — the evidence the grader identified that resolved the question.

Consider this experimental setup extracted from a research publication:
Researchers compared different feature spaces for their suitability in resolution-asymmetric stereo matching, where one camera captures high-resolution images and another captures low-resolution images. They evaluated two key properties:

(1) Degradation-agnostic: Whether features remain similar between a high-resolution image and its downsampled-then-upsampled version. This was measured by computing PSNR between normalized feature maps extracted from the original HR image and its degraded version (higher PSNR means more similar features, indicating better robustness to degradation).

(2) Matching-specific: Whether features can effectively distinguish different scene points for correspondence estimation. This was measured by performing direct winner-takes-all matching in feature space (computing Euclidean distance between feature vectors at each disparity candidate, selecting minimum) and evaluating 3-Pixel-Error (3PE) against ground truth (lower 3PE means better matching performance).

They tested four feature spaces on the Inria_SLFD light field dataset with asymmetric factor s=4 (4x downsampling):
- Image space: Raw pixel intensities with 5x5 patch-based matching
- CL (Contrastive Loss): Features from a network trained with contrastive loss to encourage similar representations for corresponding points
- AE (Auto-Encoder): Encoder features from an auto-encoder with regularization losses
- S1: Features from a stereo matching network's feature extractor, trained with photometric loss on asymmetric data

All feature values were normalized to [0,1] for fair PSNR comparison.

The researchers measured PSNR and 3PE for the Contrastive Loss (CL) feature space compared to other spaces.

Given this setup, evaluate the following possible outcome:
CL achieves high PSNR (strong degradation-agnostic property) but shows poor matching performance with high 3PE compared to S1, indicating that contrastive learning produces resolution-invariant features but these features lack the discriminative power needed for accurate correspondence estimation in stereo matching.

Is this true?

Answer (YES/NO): YES